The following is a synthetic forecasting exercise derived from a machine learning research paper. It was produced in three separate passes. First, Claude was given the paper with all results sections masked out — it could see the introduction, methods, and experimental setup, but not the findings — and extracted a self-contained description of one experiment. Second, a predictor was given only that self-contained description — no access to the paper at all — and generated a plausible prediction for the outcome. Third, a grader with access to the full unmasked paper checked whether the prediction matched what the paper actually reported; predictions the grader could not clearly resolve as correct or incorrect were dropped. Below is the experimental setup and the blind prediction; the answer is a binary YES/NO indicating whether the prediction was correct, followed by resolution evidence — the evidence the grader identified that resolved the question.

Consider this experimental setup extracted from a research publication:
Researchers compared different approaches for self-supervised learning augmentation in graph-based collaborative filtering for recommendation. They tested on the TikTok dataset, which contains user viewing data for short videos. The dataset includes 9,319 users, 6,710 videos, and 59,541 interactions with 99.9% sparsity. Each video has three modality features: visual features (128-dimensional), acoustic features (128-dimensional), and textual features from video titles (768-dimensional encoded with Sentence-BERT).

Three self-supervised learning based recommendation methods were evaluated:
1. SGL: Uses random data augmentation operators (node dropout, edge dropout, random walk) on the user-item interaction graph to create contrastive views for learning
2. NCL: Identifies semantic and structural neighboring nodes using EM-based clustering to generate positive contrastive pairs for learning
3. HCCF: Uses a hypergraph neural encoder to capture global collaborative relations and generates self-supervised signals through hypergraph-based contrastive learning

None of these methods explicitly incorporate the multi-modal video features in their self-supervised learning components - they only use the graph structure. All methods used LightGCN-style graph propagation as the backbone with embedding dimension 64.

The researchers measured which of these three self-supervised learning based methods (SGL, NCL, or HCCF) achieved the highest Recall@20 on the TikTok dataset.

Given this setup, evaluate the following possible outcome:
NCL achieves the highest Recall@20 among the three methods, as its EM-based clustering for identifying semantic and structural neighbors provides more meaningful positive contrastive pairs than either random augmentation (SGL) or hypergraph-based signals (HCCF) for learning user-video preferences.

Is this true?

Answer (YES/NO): NO